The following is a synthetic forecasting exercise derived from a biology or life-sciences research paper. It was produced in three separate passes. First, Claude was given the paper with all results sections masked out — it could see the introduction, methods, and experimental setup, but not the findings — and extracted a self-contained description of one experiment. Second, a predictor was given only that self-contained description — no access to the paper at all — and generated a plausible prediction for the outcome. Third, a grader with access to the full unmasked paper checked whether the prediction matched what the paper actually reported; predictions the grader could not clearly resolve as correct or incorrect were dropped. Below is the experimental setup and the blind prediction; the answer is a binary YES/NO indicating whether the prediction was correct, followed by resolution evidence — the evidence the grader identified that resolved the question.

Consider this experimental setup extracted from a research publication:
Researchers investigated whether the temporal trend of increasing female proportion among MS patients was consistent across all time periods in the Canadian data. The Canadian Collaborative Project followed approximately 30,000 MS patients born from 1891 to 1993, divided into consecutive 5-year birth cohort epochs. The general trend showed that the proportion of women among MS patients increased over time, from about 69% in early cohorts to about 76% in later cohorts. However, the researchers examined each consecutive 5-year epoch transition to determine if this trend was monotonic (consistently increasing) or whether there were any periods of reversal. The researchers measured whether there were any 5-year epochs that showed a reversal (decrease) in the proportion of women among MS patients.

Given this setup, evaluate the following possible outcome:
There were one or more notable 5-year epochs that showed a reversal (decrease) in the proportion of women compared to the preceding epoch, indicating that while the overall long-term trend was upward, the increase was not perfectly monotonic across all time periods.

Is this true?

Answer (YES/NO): YES